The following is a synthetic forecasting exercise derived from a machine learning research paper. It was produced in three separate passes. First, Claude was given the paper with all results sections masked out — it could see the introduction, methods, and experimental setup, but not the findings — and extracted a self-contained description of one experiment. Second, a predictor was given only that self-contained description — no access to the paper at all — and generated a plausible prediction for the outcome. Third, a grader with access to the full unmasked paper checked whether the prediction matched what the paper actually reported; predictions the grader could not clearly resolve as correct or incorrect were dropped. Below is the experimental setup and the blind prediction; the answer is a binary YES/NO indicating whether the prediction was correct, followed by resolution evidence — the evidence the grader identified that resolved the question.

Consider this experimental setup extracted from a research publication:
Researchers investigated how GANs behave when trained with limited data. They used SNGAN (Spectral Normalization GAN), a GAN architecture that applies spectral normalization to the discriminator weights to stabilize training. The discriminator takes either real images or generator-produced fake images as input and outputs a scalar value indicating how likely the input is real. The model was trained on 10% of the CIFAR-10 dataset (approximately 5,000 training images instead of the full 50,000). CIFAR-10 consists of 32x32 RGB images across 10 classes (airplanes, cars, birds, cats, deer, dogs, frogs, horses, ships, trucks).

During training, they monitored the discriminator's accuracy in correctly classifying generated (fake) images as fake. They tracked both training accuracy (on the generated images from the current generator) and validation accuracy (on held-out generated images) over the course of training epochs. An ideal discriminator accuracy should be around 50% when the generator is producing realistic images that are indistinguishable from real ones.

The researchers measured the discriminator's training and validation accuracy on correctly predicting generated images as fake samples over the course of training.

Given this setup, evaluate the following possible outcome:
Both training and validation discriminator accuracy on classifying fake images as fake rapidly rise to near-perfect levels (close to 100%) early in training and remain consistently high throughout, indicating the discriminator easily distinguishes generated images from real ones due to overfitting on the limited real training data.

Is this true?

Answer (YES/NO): YES